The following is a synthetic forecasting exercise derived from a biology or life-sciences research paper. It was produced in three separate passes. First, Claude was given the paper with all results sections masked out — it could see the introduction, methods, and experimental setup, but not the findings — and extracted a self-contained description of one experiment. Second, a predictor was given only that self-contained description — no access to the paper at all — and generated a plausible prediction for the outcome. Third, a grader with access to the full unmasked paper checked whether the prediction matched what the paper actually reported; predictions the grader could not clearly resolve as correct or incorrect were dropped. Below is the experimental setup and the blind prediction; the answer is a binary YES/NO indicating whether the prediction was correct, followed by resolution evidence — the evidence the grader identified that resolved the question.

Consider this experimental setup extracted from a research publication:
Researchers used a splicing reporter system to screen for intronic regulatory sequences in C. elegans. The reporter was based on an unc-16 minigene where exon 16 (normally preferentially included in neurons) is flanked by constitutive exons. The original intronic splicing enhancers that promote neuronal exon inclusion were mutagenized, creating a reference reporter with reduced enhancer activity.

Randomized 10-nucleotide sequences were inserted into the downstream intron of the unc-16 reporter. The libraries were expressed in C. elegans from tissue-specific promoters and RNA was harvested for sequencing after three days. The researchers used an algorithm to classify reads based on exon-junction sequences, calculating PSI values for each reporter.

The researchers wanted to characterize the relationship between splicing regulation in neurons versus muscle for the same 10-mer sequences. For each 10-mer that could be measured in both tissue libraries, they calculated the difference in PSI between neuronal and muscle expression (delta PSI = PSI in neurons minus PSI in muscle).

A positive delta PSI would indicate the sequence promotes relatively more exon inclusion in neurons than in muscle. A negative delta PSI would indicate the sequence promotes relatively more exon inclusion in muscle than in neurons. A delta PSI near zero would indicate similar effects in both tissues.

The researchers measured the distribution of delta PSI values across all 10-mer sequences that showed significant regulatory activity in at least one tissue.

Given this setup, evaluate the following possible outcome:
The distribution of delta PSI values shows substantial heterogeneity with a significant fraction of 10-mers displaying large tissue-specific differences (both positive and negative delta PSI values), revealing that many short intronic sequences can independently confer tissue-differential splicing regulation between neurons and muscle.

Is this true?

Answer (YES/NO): YES